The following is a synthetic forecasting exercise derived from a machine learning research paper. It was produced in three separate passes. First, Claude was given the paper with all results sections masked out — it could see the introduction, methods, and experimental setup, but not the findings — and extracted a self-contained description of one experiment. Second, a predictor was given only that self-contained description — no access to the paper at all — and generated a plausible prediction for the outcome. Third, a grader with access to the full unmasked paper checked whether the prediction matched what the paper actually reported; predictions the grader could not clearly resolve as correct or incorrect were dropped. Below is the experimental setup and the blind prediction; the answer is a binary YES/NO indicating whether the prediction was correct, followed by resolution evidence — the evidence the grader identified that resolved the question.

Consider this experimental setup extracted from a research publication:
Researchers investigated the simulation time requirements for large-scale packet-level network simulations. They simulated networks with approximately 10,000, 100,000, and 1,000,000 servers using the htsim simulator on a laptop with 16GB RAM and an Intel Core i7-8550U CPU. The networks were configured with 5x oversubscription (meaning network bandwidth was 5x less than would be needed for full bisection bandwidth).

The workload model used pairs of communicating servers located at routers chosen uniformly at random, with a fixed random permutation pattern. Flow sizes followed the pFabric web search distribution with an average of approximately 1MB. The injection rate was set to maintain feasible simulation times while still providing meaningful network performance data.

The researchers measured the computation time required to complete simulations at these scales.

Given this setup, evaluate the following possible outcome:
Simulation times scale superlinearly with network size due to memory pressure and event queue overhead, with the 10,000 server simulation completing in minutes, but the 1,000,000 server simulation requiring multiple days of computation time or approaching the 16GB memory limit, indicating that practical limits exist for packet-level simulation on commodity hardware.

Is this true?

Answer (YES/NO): NO